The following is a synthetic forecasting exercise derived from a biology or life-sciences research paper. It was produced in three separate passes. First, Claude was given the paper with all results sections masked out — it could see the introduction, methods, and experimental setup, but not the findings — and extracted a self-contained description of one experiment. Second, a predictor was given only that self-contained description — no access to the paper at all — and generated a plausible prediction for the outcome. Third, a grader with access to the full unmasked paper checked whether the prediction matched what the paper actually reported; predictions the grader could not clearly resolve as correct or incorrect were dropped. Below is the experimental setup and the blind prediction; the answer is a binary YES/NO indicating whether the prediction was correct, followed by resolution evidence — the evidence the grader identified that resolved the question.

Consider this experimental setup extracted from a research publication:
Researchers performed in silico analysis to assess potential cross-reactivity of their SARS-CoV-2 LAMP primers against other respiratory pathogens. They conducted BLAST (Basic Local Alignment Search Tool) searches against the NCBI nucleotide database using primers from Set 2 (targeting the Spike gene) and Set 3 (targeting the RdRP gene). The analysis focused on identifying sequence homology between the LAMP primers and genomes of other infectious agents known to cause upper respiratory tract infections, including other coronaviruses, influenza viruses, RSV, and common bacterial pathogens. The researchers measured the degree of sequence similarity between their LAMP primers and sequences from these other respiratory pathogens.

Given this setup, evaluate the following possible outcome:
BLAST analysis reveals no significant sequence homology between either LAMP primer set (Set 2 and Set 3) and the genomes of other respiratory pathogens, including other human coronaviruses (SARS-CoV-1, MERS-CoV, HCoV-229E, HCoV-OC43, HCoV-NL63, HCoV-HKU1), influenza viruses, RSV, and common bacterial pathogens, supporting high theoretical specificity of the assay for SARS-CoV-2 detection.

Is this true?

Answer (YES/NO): YES